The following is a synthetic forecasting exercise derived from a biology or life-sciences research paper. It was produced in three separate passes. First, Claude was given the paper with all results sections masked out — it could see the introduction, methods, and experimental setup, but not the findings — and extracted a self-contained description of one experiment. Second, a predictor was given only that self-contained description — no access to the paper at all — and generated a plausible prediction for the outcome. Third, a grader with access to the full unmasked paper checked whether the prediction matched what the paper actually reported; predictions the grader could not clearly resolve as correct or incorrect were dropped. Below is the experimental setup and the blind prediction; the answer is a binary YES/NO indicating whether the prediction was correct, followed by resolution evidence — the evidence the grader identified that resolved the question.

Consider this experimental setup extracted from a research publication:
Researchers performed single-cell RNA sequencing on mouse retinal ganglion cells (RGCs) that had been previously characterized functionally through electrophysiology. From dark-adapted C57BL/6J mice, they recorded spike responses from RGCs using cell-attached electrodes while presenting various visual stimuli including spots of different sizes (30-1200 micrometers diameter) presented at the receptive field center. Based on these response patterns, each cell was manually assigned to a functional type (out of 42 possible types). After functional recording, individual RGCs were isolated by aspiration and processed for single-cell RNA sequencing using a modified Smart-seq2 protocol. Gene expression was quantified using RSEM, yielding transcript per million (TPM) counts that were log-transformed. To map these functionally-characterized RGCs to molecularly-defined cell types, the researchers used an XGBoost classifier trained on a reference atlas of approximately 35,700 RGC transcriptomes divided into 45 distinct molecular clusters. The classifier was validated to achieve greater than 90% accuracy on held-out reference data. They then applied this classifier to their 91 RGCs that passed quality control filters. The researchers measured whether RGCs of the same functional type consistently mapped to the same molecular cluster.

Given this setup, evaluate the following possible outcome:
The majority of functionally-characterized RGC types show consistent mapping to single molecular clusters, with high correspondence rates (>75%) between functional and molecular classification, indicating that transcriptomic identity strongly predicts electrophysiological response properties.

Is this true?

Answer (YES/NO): NO